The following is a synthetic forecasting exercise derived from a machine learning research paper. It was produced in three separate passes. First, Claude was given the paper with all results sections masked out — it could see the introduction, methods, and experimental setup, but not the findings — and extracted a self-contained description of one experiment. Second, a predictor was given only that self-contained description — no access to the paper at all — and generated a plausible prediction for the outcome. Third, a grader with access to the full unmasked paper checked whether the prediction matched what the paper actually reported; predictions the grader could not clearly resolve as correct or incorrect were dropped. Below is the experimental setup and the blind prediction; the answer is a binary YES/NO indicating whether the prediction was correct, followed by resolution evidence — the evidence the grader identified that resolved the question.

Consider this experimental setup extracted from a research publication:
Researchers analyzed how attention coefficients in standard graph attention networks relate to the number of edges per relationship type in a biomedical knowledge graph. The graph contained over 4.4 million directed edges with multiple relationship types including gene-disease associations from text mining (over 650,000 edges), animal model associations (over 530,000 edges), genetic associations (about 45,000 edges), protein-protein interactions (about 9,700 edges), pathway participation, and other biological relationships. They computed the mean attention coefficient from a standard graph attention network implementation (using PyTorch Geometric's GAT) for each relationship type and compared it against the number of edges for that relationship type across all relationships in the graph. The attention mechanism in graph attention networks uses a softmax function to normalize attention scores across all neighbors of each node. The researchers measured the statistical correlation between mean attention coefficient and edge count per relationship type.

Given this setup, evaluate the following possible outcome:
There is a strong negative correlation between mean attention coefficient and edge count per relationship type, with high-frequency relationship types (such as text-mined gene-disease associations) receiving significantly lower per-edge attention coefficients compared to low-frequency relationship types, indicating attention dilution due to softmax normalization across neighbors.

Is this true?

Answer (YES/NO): YES